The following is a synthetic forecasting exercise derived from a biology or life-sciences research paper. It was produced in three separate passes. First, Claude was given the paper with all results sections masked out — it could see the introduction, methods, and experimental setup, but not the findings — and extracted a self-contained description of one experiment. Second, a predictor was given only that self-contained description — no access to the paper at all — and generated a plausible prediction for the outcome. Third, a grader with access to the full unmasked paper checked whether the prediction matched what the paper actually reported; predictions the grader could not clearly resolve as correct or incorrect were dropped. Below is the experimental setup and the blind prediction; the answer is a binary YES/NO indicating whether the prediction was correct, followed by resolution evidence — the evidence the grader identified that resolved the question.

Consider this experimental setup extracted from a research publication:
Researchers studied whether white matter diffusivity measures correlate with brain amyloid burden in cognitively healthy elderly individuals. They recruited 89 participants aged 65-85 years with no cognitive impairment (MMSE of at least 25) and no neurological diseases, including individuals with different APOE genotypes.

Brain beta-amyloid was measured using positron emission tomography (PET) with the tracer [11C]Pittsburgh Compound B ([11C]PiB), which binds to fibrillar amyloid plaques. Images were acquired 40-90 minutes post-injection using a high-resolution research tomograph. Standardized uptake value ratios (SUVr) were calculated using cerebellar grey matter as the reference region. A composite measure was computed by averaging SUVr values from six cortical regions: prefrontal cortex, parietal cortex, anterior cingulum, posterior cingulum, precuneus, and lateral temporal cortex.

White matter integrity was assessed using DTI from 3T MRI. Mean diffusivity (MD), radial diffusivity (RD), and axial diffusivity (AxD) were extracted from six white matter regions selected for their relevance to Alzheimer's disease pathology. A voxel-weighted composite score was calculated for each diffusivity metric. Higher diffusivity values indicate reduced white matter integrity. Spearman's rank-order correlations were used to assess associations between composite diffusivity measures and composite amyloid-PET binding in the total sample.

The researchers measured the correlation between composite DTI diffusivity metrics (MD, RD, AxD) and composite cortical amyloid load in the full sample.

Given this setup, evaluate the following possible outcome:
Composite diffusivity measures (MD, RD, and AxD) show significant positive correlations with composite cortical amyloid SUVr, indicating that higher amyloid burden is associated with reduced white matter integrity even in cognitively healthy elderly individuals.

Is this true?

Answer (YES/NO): YES